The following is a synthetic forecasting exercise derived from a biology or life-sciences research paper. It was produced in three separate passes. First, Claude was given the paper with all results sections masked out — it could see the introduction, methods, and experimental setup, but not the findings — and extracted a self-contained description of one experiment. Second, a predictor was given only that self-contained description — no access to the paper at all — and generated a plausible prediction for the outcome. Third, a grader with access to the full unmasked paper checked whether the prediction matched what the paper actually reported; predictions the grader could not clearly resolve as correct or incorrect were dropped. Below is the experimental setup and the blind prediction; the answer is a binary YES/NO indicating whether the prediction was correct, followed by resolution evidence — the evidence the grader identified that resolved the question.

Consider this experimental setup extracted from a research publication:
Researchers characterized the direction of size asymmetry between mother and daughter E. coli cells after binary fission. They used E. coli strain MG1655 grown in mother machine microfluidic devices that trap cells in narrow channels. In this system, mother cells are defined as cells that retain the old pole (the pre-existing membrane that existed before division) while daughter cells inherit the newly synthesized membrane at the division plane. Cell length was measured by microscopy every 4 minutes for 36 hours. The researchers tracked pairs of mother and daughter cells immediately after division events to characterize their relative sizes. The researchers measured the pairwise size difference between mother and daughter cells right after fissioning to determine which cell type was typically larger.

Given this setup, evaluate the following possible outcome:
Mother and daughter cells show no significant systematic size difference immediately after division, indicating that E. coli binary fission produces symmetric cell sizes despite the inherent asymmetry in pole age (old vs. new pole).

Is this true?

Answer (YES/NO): NO